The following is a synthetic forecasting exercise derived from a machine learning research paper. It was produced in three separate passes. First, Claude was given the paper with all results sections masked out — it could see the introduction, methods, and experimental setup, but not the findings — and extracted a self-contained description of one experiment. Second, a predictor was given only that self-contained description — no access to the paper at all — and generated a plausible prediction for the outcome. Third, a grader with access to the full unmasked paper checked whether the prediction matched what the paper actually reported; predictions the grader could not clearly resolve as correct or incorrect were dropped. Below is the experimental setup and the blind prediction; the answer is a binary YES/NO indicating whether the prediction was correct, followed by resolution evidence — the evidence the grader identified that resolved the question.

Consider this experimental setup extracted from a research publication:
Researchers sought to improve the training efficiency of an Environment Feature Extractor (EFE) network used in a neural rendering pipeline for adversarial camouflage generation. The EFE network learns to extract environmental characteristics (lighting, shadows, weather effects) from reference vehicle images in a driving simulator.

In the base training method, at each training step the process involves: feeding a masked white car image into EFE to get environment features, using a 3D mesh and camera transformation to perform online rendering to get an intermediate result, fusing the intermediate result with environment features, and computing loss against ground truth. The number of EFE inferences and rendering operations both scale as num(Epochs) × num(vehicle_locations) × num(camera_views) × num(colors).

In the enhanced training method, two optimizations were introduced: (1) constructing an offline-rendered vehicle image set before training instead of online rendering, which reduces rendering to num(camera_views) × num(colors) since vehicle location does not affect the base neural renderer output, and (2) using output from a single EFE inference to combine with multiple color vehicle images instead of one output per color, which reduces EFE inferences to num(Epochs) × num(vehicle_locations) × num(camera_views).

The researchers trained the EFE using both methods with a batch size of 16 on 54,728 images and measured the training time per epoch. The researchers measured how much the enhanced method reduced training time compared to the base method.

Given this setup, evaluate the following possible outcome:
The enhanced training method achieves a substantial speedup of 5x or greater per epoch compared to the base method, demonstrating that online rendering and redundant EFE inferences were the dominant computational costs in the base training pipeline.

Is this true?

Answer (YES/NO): YES